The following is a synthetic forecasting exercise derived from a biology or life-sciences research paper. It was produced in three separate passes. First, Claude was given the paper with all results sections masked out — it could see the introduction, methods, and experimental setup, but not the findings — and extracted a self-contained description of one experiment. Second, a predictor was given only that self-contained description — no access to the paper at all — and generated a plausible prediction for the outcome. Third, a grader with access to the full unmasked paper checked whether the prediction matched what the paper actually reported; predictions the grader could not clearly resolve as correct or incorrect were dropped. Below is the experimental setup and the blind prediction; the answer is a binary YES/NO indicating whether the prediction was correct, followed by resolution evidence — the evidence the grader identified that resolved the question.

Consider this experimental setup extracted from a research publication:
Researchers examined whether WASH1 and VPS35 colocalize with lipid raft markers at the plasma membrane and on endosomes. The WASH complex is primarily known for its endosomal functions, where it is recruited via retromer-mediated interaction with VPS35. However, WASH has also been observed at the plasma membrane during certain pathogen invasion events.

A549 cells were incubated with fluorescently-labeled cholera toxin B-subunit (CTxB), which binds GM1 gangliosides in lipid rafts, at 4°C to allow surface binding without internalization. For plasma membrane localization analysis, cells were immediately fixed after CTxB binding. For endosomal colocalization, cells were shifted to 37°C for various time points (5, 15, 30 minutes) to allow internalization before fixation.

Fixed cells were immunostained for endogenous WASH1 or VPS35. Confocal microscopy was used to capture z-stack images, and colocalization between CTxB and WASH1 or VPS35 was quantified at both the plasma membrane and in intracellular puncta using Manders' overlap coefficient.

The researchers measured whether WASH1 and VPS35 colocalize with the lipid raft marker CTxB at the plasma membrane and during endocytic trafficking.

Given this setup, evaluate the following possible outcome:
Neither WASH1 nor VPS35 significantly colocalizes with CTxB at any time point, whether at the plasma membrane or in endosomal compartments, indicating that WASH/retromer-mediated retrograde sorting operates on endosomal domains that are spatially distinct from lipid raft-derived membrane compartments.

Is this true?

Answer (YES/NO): NO